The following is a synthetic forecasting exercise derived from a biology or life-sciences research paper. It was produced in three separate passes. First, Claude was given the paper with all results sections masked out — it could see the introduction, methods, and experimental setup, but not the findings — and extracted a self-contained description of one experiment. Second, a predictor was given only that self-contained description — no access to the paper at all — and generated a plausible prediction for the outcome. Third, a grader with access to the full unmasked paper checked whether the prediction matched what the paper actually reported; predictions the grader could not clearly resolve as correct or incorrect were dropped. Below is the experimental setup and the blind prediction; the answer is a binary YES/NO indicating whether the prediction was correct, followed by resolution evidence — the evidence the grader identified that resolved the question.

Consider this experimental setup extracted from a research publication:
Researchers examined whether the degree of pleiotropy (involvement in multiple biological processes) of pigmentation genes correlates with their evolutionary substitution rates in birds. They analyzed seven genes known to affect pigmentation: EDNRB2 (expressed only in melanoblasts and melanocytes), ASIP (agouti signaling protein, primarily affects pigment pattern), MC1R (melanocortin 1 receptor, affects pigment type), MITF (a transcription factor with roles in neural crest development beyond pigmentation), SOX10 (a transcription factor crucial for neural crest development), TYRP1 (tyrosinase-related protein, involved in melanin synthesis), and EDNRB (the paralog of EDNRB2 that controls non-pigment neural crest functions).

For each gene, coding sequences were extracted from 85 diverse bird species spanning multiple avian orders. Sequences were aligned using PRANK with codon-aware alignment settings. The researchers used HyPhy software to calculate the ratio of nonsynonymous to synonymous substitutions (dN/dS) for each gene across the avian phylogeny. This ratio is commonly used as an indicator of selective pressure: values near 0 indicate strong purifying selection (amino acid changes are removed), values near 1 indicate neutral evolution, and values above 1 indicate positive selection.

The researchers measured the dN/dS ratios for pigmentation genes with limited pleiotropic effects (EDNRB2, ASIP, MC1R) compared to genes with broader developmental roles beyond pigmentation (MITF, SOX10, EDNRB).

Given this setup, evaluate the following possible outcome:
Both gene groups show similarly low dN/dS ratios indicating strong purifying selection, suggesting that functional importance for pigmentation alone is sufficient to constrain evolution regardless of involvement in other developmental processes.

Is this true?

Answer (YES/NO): NO